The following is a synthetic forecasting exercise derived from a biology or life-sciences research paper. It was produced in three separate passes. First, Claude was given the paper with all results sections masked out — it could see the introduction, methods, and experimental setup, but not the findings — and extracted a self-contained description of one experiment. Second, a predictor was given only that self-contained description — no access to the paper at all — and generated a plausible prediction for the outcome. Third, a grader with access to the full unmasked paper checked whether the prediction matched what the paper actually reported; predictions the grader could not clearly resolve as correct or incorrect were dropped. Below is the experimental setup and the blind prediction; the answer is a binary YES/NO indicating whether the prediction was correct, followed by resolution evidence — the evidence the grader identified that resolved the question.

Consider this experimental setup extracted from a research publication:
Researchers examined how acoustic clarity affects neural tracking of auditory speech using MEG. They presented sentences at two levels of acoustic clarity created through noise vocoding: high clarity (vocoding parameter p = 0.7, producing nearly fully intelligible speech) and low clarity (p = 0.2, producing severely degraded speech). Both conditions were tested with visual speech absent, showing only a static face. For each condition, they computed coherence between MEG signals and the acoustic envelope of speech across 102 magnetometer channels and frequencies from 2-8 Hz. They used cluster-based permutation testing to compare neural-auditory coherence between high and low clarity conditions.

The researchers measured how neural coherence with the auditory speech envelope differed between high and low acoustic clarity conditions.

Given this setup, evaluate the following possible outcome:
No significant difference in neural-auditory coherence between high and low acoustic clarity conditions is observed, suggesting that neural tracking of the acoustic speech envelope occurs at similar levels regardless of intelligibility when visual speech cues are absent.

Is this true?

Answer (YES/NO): YES